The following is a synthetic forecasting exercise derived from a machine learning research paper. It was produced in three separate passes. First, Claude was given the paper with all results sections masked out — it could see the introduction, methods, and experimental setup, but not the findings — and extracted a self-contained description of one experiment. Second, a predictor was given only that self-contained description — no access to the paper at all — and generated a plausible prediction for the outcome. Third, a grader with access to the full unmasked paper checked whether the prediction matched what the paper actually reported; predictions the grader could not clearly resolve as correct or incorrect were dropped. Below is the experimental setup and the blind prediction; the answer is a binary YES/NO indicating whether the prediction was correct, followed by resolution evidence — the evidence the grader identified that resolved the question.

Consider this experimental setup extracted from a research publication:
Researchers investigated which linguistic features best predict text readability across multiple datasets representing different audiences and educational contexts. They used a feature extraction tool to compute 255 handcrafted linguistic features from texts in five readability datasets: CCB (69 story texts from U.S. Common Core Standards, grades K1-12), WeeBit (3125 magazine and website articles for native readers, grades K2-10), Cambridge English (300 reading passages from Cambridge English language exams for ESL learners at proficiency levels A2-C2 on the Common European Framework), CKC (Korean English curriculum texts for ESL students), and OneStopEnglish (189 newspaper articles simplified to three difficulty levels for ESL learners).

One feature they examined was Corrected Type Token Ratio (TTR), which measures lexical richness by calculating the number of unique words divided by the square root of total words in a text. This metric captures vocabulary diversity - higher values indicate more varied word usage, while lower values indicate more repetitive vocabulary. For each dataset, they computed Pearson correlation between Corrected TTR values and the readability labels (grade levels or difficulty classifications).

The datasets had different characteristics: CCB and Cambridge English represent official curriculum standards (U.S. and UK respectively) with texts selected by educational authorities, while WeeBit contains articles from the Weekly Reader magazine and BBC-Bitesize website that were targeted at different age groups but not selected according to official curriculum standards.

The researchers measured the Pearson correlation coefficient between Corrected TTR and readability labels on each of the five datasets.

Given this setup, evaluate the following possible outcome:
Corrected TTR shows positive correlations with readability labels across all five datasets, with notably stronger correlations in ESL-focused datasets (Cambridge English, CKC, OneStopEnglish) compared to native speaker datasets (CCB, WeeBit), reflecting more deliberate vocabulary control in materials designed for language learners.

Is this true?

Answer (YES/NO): NO